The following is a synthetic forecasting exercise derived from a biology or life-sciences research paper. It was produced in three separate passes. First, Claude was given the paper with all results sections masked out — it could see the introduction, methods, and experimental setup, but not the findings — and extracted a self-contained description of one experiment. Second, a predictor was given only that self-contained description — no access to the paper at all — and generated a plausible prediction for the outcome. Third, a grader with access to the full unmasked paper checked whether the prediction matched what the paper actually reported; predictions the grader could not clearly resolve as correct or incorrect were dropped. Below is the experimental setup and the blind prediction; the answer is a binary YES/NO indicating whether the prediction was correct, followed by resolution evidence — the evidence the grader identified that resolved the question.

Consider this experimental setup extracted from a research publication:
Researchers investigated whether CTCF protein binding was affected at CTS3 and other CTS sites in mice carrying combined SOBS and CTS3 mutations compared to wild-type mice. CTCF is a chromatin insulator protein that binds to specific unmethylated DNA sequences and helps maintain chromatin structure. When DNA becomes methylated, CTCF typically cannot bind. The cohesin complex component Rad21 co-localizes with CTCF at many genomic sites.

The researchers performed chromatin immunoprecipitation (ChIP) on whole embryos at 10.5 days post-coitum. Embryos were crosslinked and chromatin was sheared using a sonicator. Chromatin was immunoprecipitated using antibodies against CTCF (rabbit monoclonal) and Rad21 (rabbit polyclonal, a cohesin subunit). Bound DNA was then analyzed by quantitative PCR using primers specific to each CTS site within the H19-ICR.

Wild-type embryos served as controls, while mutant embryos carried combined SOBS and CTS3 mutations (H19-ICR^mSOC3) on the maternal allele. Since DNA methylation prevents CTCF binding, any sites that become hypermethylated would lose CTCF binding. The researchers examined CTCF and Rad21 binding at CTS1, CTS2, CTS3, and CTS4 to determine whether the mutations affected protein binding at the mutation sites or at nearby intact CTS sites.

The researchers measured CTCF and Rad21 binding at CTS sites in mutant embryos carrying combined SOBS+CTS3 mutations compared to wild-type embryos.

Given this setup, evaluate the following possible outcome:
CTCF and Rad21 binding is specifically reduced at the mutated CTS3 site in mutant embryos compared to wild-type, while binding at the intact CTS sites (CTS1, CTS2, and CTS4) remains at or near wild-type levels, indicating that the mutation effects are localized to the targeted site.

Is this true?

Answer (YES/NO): NO